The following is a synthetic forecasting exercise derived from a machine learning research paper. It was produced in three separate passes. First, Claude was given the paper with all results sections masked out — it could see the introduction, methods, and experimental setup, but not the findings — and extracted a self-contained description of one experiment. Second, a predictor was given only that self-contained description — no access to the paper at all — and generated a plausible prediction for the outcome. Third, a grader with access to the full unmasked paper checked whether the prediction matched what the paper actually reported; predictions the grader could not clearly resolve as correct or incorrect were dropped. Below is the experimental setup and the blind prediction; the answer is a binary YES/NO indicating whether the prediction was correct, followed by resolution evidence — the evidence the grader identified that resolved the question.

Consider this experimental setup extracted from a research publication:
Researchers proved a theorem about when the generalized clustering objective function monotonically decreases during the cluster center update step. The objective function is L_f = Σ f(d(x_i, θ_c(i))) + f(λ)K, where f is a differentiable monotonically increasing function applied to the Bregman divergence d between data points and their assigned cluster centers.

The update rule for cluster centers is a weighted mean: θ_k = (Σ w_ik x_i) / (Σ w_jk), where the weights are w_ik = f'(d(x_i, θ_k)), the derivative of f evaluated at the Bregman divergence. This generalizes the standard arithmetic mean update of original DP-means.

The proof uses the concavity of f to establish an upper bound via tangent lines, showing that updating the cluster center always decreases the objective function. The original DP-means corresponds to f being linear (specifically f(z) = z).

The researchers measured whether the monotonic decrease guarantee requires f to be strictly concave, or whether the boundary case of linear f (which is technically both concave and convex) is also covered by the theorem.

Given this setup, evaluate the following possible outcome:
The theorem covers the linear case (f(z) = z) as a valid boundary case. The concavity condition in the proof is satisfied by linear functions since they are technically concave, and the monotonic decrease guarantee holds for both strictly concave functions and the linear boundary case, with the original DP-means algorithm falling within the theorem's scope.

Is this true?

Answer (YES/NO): YES